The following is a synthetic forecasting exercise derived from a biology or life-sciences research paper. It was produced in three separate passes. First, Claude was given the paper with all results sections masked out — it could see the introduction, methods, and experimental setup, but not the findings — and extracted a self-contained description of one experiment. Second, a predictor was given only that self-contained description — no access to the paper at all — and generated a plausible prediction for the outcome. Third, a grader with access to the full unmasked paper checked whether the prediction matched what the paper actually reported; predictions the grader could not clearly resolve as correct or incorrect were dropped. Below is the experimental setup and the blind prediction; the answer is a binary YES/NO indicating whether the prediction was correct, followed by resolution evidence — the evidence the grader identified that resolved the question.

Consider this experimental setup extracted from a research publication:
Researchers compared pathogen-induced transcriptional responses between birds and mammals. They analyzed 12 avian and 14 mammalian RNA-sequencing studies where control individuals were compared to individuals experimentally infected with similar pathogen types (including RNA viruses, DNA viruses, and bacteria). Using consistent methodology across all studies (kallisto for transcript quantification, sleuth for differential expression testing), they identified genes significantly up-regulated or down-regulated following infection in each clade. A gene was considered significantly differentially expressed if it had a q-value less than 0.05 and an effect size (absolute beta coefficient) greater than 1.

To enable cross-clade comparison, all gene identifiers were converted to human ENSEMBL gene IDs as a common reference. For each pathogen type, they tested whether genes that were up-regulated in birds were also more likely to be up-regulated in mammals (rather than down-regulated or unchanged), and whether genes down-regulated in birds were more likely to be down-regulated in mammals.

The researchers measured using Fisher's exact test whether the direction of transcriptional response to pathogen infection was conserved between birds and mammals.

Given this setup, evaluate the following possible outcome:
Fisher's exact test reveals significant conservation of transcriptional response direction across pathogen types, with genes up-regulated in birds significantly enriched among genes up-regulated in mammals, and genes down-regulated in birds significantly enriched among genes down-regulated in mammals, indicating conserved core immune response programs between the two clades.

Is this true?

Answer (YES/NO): NO